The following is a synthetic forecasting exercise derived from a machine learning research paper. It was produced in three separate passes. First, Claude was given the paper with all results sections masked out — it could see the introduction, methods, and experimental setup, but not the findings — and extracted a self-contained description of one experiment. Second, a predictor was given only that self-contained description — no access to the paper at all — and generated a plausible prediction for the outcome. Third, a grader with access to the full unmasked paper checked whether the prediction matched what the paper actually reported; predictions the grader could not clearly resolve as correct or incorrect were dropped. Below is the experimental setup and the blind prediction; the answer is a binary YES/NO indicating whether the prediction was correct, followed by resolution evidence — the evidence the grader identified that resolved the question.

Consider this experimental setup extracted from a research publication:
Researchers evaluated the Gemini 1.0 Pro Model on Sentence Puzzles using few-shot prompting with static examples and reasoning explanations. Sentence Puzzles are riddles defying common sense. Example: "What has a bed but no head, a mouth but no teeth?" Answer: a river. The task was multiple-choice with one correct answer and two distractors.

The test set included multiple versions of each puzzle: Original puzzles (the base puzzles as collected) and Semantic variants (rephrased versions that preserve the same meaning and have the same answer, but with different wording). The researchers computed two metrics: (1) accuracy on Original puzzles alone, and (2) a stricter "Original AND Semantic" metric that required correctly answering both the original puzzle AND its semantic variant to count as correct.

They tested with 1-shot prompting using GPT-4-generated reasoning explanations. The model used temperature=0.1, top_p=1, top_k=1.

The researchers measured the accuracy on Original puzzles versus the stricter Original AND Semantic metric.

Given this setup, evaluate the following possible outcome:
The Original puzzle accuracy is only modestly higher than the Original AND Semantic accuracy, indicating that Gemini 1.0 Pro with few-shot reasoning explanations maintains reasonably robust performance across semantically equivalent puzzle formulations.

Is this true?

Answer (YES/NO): YES